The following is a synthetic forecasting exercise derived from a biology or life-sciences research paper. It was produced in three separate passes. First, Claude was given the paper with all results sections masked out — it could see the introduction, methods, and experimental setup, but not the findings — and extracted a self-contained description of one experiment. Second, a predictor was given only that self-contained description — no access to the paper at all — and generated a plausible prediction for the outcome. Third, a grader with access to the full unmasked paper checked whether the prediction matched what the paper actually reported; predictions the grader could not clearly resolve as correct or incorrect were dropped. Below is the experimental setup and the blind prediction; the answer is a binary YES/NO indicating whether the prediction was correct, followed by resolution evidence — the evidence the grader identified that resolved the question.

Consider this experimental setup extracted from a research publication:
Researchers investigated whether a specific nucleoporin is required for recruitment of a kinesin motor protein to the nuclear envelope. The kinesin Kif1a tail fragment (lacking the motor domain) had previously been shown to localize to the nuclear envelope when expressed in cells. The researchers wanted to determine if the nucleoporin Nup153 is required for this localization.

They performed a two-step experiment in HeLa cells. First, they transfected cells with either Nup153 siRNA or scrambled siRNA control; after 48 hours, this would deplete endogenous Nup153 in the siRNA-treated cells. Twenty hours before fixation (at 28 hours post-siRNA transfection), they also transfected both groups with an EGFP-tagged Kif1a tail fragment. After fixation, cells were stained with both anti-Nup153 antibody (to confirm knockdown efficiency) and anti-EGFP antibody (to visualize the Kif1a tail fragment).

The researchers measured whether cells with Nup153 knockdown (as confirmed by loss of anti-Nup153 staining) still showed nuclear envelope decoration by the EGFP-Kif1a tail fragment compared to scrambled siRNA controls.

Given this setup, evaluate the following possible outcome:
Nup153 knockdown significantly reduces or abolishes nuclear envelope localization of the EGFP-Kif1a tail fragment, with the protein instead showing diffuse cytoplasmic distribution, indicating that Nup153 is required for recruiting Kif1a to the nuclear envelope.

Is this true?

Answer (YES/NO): YES